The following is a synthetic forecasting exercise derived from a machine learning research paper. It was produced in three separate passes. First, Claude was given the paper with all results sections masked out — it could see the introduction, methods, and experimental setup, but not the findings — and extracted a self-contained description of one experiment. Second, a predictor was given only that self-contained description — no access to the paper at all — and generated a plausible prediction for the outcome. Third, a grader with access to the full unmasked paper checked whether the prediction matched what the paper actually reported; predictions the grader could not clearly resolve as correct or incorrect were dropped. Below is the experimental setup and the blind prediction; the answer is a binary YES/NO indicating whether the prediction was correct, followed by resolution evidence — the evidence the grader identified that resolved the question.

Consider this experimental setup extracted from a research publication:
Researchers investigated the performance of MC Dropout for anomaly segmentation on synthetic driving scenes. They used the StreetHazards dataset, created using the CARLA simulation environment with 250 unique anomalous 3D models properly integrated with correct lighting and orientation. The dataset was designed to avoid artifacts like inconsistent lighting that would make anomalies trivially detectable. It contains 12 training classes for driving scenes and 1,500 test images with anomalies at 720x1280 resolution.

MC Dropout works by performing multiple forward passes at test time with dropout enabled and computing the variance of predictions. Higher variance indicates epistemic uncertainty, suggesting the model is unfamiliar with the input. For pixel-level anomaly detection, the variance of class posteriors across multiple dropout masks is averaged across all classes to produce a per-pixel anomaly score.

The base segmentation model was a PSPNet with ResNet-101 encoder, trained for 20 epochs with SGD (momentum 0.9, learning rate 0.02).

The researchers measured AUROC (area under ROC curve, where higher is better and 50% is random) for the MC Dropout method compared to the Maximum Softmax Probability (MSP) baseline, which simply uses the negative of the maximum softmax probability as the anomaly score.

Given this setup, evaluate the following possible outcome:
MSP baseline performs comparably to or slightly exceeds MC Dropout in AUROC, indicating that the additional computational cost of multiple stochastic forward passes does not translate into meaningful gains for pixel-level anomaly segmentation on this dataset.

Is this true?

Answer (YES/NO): NO